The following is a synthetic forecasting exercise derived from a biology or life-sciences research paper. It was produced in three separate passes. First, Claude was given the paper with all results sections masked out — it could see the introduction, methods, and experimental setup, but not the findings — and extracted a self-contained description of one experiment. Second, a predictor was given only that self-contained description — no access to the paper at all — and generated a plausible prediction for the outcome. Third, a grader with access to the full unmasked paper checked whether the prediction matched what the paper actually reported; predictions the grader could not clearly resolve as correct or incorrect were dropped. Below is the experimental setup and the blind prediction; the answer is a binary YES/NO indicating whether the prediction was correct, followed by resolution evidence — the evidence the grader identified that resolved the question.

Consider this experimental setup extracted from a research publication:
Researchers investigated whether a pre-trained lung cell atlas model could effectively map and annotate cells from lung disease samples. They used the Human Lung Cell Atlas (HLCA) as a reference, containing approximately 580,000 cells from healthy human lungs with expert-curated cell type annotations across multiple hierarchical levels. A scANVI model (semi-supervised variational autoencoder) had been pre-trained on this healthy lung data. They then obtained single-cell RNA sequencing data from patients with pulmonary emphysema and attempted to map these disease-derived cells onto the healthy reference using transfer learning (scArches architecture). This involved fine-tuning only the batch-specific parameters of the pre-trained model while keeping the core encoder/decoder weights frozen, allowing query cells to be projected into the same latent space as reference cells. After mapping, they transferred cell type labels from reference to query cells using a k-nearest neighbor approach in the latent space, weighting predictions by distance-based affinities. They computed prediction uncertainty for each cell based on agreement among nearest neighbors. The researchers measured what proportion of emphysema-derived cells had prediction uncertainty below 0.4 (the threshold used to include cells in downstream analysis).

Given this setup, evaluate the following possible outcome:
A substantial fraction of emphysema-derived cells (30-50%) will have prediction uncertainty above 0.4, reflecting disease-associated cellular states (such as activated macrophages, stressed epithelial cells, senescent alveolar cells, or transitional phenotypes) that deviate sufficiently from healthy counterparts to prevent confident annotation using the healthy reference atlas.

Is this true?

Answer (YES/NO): NO